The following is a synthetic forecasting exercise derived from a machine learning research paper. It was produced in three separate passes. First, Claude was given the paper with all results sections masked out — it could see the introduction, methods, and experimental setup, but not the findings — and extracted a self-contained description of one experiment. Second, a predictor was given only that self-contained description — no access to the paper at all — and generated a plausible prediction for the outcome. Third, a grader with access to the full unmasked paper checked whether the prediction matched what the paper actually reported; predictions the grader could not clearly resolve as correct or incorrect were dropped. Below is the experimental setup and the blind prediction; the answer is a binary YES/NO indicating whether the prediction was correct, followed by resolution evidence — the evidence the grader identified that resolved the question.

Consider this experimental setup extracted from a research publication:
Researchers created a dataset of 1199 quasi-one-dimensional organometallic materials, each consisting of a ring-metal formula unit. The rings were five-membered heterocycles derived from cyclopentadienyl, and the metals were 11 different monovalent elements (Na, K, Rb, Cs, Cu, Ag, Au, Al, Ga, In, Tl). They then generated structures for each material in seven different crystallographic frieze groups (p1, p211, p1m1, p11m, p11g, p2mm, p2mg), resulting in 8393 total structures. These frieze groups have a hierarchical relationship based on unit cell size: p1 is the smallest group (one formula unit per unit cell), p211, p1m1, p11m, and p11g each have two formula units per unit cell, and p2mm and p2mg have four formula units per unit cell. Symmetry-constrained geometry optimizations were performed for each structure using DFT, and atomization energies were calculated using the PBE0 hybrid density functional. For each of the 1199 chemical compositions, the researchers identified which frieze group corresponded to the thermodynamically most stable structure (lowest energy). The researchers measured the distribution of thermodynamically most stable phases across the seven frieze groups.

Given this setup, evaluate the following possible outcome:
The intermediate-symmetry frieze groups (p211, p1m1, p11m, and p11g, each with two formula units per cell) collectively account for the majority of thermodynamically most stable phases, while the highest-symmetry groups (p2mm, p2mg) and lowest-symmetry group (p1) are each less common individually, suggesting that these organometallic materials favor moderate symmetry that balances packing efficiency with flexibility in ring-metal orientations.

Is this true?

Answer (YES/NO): NO